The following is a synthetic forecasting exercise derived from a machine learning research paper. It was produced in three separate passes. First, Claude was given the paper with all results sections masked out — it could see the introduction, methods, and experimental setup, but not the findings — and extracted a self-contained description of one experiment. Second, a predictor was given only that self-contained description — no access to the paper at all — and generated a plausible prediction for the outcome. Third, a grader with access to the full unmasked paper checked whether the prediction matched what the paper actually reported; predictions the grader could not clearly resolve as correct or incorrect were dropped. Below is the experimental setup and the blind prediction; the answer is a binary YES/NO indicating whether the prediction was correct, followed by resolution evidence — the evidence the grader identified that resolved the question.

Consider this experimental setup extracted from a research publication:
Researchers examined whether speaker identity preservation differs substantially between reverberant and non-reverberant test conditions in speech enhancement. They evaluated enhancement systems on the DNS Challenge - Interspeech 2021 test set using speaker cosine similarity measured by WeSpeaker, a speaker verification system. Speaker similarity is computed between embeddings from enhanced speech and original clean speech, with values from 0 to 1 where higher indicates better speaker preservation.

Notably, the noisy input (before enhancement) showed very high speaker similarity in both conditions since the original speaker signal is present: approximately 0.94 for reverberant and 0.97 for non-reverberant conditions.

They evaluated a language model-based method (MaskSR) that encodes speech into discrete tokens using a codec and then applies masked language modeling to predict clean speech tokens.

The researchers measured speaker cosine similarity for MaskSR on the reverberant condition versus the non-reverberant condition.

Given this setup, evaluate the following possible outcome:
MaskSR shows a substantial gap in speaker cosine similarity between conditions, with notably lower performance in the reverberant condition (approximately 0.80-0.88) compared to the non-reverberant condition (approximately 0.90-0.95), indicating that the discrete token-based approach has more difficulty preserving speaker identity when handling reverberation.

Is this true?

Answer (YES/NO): YES